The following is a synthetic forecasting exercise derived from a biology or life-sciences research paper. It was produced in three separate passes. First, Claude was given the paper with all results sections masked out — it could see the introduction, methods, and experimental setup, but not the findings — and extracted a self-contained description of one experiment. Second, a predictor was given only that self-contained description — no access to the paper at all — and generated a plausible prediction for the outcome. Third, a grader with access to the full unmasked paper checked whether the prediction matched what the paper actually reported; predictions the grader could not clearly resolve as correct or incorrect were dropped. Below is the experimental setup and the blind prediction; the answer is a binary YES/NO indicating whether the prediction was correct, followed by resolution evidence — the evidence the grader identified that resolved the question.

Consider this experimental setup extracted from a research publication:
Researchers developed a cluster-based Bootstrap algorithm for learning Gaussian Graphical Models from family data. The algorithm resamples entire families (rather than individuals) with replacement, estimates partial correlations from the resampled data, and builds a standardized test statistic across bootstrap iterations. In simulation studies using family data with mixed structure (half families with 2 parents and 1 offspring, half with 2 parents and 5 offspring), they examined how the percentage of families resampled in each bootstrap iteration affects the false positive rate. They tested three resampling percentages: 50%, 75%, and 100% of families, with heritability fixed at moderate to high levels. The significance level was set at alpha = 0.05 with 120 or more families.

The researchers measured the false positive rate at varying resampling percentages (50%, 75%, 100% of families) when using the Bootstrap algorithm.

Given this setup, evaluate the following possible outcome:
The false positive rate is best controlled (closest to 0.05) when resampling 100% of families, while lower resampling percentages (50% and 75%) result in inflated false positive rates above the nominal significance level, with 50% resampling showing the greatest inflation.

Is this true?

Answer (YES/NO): NO